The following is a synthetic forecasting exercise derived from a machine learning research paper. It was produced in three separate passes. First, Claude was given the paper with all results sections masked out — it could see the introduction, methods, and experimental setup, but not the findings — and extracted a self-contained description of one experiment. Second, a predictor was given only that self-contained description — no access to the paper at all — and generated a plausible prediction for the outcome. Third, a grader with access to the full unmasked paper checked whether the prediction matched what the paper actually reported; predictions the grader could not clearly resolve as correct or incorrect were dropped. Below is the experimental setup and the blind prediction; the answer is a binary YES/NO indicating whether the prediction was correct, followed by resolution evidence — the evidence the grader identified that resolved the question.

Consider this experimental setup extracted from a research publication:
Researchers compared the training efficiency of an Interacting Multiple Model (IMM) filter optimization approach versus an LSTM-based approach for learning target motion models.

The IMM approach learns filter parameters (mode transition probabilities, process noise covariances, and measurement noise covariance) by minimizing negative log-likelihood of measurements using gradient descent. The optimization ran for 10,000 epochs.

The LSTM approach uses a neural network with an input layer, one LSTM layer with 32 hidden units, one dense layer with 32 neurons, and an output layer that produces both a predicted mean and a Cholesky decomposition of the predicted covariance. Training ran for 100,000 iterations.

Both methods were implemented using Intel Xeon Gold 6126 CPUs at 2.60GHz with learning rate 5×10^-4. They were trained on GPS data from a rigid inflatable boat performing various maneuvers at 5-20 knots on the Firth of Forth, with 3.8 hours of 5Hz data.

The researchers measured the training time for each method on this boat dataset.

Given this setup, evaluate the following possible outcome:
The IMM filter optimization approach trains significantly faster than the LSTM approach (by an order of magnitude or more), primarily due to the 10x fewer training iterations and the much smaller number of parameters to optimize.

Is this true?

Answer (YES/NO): YES